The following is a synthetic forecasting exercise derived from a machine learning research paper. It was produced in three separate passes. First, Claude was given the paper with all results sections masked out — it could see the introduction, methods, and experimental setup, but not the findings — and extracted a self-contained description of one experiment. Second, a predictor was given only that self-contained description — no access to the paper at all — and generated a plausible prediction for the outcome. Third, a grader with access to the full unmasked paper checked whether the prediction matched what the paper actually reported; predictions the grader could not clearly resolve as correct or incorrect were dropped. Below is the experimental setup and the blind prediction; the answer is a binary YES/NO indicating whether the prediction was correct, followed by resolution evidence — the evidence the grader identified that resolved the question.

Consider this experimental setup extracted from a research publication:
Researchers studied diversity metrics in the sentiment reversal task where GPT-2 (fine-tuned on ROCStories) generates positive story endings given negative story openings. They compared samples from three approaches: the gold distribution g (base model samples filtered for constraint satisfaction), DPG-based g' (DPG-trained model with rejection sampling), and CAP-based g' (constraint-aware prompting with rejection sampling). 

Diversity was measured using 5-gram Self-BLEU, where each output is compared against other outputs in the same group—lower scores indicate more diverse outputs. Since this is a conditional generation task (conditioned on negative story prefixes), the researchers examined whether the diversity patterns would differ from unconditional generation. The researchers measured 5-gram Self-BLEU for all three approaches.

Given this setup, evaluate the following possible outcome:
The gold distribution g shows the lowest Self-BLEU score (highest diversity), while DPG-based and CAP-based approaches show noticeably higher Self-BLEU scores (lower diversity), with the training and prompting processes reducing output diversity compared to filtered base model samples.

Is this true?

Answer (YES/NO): NO